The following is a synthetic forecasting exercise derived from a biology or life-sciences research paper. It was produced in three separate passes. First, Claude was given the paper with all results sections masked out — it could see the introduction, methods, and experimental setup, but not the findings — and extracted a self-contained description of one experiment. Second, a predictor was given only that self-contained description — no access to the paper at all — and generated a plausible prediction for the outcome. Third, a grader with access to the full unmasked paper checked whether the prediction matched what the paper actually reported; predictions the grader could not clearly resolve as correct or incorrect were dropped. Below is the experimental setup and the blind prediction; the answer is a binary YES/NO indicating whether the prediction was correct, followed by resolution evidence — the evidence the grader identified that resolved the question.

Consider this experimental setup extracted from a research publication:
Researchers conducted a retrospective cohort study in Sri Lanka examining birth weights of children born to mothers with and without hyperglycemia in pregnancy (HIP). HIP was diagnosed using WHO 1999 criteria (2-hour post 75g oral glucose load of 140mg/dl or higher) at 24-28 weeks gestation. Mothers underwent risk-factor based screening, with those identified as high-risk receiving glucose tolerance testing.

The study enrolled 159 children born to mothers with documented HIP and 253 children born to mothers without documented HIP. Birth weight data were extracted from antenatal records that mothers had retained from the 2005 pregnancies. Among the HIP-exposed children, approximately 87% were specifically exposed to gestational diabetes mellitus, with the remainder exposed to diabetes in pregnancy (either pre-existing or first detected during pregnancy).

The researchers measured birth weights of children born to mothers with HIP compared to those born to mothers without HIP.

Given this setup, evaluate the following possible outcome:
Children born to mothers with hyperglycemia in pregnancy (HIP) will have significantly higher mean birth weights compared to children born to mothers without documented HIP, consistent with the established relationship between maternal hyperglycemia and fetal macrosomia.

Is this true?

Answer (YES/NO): YES